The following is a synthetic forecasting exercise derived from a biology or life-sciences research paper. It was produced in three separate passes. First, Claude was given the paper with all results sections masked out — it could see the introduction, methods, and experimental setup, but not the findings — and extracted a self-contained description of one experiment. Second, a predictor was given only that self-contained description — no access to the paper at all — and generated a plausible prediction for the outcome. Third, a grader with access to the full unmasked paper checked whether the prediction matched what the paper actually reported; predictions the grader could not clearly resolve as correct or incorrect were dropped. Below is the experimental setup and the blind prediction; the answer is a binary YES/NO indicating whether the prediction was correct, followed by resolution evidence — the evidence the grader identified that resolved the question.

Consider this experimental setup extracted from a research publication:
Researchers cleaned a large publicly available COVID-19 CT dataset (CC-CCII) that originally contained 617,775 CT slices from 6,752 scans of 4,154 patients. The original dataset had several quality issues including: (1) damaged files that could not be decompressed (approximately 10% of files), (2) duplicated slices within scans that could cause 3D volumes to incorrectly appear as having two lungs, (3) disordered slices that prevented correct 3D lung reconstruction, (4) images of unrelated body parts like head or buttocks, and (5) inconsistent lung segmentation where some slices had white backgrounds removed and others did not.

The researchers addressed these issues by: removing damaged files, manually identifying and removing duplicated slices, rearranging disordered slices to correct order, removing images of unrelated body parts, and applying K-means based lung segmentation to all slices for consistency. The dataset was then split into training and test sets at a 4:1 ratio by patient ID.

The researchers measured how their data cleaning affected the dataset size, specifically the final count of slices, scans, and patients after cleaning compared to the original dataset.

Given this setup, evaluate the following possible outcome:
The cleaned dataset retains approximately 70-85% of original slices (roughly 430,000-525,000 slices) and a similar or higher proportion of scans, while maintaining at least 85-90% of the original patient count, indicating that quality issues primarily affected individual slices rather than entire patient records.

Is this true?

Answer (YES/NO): NO